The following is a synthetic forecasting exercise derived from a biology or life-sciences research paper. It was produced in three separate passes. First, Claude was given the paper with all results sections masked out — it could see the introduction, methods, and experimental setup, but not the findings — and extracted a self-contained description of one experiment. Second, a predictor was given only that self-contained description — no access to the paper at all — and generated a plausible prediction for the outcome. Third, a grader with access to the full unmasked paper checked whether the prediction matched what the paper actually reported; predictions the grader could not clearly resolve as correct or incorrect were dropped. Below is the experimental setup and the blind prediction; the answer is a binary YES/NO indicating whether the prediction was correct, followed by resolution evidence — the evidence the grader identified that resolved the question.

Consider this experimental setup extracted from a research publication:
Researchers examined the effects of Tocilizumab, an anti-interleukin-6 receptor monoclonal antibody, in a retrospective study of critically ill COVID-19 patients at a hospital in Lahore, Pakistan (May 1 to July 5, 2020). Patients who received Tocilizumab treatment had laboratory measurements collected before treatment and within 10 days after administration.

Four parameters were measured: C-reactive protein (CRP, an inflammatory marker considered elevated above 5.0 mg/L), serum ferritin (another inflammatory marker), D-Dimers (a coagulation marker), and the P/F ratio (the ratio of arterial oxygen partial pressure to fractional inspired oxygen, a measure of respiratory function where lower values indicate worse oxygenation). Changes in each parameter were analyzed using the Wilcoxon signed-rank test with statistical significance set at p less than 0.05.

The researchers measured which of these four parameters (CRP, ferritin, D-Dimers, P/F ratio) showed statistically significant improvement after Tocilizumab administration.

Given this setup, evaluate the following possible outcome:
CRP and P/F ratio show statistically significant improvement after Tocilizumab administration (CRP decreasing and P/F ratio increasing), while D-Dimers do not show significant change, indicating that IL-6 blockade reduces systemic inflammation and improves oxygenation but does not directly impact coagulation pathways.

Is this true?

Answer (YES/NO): YES